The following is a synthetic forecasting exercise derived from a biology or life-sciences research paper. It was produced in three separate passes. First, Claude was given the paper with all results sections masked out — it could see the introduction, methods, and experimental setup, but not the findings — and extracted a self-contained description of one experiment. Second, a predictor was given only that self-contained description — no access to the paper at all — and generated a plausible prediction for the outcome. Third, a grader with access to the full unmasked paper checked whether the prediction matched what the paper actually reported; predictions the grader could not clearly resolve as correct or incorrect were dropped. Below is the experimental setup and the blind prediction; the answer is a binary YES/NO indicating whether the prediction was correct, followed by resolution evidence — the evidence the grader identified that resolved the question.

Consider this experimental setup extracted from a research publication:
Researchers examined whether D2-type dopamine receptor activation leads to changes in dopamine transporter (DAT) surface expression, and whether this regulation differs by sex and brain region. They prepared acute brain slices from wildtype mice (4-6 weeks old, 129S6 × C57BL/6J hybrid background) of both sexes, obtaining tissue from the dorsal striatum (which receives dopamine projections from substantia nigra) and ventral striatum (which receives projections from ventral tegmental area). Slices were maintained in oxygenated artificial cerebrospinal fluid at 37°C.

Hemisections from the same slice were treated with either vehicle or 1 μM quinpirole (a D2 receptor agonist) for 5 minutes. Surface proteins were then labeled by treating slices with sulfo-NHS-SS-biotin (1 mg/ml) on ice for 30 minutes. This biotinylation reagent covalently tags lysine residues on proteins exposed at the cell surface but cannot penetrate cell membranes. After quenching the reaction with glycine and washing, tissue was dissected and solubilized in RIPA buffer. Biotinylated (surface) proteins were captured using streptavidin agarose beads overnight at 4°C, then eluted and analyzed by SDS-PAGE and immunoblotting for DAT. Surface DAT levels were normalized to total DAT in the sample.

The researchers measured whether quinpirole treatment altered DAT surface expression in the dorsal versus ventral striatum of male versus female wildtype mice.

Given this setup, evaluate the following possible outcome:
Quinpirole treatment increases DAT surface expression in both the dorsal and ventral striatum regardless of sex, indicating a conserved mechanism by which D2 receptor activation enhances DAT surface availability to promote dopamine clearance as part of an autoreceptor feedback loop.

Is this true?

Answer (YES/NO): NO